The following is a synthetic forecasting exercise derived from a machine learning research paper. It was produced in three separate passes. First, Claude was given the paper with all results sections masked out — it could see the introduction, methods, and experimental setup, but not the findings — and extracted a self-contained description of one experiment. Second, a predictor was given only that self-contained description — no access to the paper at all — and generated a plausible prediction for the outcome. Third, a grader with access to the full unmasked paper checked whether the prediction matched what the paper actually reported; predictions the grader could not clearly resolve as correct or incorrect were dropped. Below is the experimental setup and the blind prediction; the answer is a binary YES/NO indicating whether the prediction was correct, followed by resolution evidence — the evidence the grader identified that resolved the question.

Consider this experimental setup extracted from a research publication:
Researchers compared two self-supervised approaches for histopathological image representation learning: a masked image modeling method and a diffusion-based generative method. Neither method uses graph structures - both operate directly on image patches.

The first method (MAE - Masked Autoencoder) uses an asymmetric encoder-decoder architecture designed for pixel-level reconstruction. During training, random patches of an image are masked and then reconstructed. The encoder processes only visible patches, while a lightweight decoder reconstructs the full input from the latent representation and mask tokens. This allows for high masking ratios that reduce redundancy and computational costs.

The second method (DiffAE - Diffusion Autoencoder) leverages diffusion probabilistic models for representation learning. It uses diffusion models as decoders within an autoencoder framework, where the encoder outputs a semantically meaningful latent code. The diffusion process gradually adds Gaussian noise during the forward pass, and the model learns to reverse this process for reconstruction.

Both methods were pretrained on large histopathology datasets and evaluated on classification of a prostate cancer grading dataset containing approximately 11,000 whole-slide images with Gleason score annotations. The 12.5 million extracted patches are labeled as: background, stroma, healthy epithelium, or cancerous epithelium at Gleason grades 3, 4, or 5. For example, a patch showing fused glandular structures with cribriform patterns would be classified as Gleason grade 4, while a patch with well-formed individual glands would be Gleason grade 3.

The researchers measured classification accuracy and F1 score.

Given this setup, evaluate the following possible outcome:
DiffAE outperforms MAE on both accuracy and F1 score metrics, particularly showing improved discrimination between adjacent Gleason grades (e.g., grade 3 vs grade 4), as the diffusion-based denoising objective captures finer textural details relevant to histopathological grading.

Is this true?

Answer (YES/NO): NO